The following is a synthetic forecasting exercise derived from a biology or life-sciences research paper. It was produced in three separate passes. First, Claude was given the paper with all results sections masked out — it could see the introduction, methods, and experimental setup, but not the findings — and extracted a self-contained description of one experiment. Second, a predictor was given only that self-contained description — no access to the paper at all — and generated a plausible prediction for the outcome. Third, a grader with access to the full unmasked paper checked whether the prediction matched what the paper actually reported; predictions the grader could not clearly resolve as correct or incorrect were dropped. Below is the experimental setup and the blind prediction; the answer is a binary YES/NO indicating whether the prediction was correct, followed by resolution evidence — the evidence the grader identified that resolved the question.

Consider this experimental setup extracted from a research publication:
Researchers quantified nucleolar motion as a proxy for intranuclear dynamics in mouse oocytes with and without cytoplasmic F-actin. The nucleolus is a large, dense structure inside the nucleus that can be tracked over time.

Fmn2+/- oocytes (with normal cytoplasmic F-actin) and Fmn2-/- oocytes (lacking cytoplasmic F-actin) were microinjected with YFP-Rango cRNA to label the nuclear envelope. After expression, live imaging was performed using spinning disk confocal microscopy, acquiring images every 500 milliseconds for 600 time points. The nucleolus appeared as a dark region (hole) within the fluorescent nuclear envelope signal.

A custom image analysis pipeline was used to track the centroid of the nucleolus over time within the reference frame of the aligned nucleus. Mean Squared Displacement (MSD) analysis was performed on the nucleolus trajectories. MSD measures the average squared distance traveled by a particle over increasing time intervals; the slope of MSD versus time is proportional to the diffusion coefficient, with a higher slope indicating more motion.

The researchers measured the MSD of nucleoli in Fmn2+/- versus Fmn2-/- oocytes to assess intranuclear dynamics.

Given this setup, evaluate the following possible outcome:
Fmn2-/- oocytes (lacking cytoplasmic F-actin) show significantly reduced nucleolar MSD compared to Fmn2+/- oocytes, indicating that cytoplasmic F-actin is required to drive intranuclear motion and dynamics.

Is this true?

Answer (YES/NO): YES